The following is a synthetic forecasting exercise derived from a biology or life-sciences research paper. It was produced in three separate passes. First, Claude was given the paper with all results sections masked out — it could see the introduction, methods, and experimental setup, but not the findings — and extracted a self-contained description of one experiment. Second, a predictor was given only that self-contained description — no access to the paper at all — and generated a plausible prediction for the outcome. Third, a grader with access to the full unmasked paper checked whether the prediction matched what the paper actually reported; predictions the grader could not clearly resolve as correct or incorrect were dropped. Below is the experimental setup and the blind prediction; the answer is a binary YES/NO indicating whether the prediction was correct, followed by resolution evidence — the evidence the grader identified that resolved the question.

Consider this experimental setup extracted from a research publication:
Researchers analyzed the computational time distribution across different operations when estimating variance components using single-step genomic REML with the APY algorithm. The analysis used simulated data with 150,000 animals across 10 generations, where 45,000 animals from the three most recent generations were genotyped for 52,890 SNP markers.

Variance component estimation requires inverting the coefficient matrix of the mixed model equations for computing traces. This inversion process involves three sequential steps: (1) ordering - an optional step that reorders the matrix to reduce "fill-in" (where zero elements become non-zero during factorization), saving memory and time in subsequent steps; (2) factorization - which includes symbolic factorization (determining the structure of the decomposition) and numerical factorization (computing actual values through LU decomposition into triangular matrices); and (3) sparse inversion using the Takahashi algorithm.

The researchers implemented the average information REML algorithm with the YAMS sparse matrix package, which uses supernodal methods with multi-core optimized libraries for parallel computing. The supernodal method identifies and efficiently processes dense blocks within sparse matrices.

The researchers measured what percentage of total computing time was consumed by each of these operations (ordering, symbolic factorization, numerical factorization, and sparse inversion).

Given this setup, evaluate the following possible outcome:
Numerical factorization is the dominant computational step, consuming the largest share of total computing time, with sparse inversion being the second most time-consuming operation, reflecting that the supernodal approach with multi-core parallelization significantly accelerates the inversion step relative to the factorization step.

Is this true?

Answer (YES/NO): NO